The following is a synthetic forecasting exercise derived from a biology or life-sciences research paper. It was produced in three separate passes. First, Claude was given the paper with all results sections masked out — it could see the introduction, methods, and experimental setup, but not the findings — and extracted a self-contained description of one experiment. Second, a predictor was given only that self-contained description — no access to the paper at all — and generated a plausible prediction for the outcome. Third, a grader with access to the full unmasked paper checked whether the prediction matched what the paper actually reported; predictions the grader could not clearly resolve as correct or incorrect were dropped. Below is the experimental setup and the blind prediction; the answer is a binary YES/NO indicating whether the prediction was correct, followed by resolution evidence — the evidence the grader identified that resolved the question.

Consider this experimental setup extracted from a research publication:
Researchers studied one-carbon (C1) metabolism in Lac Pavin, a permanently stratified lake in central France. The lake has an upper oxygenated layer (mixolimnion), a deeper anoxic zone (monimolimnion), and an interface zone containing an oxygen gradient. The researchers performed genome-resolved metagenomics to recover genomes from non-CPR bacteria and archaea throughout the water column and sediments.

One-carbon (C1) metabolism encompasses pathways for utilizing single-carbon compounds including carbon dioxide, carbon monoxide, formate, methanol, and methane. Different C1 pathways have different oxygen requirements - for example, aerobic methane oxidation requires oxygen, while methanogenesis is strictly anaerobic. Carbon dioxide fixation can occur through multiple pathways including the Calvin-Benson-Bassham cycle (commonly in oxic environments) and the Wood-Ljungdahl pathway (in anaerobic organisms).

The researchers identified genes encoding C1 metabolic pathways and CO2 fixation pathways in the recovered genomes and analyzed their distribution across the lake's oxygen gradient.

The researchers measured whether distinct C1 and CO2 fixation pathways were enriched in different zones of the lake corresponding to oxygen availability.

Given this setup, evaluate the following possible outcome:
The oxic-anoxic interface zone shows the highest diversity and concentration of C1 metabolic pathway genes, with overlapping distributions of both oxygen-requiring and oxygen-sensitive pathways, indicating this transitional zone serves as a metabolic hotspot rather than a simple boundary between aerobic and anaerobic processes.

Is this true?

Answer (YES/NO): NO